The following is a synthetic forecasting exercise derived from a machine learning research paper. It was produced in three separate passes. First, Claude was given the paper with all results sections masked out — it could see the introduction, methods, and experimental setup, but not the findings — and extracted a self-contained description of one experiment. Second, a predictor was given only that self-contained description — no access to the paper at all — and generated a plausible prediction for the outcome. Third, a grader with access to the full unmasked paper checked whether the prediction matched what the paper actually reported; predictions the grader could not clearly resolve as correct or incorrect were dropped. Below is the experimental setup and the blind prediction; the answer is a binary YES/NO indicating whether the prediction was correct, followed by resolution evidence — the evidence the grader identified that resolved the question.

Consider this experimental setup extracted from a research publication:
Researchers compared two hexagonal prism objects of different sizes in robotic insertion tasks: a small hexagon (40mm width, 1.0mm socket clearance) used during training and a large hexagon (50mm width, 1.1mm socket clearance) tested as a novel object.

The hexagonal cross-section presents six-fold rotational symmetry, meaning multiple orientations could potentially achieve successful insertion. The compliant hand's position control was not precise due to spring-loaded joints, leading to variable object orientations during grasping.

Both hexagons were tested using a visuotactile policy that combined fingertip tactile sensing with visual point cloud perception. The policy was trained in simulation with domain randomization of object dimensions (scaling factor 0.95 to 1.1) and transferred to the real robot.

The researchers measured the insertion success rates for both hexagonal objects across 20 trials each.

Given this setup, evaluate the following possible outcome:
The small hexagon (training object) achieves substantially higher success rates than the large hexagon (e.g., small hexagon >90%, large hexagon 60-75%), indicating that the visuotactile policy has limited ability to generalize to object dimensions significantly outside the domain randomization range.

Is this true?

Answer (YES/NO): NO